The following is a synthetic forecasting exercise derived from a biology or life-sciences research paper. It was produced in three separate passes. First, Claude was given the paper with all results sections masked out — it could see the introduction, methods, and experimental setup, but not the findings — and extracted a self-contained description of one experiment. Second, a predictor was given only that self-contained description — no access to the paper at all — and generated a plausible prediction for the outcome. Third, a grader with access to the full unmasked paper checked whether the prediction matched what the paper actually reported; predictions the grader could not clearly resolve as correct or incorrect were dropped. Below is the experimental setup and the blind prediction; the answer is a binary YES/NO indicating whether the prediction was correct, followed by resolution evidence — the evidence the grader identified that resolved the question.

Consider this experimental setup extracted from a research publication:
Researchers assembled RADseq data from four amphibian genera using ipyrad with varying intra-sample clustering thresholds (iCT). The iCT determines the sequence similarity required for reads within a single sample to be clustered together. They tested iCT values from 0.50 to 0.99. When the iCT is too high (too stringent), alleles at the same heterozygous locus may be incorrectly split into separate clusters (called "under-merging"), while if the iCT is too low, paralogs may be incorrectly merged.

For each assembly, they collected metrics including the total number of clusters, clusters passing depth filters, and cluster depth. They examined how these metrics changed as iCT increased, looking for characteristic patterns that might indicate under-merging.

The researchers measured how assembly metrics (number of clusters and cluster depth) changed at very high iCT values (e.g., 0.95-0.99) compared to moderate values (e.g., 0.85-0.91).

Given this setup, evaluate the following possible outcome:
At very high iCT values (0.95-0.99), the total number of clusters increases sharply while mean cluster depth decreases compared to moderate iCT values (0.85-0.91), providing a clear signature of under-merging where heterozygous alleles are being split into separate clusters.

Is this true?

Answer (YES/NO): YES